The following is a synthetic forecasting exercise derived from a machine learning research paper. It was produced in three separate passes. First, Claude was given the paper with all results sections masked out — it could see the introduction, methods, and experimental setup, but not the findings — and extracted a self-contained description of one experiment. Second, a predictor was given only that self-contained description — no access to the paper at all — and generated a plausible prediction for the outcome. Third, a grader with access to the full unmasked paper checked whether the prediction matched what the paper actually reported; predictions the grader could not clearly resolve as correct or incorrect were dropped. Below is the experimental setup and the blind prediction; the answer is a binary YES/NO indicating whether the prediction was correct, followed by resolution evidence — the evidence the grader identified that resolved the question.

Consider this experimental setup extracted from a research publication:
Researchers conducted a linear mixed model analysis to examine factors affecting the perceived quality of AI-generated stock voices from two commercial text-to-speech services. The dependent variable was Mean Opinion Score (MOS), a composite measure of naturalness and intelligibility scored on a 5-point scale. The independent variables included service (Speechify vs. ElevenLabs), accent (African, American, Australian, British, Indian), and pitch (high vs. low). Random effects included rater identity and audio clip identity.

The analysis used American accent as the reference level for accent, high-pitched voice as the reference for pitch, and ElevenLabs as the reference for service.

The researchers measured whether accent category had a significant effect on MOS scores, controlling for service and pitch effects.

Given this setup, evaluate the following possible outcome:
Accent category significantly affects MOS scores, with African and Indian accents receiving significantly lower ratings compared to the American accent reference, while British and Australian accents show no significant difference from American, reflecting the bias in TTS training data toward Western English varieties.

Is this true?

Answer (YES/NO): NO